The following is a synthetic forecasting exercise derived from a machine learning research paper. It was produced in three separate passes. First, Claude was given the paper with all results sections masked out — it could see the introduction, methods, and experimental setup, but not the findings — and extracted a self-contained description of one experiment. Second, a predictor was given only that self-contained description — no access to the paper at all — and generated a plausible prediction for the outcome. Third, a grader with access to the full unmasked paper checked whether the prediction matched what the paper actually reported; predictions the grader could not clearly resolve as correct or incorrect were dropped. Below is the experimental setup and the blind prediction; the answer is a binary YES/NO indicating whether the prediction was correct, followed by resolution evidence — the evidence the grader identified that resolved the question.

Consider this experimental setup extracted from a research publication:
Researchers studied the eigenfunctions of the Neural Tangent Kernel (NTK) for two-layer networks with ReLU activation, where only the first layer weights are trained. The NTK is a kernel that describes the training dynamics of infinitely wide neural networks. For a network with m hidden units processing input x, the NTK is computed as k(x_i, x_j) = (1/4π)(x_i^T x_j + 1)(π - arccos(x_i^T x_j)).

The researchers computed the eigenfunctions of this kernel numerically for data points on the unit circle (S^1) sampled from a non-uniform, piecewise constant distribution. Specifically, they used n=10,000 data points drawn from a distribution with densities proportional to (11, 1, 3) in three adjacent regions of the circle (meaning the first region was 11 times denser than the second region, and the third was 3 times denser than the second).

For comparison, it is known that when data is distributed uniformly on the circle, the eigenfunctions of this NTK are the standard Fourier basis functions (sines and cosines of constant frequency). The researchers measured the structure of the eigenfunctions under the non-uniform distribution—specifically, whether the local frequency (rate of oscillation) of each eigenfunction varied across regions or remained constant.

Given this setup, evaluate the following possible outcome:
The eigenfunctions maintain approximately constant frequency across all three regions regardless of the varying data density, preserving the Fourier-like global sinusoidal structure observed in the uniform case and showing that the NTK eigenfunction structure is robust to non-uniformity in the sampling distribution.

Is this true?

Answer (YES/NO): NO